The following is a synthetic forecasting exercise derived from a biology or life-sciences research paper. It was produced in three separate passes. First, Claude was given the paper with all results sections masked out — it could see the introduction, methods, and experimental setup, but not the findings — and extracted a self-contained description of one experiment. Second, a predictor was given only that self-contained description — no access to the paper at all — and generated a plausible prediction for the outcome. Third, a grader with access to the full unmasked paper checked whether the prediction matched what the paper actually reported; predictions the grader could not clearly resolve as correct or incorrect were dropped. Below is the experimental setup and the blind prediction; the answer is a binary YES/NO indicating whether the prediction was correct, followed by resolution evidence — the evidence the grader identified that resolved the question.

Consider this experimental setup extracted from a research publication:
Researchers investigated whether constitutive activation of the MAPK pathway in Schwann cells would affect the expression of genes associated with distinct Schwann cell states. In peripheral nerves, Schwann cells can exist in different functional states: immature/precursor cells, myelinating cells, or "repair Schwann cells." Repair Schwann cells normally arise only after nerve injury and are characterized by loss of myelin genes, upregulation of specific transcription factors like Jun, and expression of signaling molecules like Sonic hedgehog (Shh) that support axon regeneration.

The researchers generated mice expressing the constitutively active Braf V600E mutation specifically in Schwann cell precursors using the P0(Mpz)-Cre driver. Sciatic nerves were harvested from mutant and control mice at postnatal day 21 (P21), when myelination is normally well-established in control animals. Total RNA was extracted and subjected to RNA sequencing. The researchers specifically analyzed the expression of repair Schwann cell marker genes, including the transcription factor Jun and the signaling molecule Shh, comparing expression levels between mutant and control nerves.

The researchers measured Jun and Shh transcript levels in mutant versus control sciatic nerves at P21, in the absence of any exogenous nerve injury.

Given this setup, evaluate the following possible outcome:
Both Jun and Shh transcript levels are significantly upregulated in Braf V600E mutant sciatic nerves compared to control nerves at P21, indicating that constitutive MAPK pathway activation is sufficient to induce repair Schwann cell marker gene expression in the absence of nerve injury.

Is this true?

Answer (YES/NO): YES